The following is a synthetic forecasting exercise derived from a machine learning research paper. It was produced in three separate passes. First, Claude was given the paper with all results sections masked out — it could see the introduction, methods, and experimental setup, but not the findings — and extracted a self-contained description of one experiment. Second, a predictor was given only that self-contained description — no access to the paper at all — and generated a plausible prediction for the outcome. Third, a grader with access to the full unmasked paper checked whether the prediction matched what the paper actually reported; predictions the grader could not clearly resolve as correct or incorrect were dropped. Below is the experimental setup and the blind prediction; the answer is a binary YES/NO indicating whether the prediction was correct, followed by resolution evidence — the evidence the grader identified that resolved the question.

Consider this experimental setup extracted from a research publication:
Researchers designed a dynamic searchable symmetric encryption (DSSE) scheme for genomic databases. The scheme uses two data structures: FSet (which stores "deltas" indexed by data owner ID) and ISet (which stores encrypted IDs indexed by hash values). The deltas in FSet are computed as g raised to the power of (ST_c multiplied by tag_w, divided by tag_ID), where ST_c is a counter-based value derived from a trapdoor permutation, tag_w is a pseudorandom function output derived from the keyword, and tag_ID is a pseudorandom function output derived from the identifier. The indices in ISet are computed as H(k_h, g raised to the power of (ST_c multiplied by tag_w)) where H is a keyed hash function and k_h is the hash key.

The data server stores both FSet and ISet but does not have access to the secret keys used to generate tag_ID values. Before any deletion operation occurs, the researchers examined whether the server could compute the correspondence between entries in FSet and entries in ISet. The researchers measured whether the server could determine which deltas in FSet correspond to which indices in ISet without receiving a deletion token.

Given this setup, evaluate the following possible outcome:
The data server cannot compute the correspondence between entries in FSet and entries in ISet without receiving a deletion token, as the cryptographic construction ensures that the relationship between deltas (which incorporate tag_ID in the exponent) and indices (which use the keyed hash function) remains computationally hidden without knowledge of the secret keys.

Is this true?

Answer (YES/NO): YES